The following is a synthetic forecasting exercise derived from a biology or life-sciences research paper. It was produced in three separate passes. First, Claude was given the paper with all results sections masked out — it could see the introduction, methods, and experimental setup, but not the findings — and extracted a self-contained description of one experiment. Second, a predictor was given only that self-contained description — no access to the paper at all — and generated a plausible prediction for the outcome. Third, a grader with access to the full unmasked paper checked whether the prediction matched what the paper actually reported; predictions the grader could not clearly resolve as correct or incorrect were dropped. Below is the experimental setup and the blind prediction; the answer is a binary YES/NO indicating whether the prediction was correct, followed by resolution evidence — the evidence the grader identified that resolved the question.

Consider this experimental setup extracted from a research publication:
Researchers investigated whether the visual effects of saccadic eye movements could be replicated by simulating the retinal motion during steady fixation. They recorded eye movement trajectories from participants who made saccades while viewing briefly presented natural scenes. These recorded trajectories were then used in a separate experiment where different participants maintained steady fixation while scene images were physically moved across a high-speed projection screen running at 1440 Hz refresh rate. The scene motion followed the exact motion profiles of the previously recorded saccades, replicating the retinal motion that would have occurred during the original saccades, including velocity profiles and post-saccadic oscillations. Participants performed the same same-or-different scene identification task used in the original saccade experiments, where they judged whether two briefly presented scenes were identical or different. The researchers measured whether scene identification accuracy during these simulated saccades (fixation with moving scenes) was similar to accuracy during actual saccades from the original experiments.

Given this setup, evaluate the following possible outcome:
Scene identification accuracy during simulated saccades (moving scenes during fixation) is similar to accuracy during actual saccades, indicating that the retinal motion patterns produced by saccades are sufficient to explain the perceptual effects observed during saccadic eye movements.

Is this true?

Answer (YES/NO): YES